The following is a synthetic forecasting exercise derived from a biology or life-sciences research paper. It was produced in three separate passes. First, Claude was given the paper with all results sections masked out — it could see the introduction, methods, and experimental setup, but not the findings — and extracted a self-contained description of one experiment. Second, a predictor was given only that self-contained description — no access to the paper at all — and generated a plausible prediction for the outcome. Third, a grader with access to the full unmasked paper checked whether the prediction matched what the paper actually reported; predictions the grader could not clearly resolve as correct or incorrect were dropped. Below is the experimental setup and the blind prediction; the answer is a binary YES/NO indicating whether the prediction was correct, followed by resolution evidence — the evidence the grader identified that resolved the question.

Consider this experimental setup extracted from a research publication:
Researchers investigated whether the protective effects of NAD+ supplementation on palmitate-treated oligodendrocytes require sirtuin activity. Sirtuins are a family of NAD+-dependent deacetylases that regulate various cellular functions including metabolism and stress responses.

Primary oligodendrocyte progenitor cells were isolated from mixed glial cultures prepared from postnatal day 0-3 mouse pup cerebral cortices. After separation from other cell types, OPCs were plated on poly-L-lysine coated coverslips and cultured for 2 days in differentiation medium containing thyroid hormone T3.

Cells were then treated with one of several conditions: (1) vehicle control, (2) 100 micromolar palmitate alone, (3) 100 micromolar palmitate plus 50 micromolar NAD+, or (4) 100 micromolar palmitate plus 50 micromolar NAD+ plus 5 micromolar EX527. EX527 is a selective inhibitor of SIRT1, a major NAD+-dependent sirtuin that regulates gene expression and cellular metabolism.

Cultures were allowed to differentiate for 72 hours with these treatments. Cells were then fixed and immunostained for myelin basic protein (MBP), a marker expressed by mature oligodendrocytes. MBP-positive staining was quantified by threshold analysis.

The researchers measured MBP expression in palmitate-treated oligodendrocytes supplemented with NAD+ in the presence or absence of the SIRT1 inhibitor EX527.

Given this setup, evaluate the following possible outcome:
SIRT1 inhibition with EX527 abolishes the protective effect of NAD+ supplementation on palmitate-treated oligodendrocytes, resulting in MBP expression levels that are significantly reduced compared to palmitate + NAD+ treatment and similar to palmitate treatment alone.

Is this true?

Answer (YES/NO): YES